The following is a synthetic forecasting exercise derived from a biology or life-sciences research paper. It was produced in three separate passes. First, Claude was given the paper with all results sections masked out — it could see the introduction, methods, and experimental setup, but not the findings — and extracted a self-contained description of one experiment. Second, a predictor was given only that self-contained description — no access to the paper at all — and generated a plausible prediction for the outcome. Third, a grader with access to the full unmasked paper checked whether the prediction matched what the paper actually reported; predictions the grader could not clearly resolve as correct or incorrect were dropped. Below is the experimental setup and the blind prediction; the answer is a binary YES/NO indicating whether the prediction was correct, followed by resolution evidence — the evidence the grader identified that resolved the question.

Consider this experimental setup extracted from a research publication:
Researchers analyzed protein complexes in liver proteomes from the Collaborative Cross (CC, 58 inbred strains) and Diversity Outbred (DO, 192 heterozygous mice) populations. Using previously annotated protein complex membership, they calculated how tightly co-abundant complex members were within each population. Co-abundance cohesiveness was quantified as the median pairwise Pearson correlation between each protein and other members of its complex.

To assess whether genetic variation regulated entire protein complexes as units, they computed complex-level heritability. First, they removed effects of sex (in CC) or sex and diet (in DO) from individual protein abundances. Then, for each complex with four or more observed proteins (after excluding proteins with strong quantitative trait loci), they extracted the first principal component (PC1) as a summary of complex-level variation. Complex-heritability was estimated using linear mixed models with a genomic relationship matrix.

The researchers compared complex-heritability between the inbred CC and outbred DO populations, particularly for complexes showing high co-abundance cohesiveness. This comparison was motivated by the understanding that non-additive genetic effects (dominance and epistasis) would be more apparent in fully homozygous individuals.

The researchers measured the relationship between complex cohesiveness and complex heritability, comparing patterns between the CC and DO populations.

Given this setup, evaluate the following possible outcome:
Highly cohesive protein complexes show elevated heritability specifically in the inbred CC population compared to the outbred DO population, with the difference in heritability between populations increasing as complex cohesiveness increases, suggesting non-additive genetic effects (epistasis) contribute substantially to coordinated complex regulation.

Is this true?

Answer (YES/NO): YES